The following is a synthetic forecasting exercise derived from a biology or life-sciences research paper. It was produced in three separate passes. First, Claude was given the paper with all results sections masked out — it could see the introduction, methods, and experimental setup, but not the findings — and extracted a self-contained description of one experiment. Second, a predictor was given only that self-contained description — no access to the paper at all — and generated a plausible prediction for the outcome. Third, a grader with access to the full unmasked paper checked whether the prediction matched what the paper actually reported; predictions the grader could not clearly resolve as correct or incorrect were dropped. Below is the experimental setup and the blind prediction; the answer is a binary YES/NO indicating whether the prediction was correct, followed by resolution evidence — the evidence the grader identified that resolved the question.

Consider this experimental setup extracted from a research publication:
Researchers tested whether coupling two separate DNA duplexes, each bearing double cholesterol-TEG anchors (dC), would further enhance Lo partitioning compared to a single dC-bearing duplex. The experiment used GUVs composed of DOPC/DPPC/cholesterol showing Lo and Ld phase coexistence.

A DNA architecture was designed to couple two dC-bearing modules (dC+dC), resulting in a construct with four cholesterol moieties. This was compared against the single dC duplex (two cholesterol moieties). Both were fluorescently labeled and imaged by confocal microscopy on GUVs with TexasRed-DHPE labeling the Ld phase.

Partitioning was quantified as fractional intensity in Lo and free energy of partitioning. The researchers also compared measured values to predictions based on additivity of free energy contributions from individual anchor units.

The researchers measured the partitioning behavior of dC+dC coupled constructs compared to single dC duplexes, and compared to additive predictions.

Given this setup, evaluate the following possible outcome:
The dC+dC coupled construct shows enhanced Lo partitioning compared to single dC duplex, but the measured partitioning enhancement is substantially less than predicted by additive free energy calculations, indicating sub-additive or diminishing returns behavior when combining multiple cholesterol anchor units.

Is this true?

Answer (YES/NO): NO